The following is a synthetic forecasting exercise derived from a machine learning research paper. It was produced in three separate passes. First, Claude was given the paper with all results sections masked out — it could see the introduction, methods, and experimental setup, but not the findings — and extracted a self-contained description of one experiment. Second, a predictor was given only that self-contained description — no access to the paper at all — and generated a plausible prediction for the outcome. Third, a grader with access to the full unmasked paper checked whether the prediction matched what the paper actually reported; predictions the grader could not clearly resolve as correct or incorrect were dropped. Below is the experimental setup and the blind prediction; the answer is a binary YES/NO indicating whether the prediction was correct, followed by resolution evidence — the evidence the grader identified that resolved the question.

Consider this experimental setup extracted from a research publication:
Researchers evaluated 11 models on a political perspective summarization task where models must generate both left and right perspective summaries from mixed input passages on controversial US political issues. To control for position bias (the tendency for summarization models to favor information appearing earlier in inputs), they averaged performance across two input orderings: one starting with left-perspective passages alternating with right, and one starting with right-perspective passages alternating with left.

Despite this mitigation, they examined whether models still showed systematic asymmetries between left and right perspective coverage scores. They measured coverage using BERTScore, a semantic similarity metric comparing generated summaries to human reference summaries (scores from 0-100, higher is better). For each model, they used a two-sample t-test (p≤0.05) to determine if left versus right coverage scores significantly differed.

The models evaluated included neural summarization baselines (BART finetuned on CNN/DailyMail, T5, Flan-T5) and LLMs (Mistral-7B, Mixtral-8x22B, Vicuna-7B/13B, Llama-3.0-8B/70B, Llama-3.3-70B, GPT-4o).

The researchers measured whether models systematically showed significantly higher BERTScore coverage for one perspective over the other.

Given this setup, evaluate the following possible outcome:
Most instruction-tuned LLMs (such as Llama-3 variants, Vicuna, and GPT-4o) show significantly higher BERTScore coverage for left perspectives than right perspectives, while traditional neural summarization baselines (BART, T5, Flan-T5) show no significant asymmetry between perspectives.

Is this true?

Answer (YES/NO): NO